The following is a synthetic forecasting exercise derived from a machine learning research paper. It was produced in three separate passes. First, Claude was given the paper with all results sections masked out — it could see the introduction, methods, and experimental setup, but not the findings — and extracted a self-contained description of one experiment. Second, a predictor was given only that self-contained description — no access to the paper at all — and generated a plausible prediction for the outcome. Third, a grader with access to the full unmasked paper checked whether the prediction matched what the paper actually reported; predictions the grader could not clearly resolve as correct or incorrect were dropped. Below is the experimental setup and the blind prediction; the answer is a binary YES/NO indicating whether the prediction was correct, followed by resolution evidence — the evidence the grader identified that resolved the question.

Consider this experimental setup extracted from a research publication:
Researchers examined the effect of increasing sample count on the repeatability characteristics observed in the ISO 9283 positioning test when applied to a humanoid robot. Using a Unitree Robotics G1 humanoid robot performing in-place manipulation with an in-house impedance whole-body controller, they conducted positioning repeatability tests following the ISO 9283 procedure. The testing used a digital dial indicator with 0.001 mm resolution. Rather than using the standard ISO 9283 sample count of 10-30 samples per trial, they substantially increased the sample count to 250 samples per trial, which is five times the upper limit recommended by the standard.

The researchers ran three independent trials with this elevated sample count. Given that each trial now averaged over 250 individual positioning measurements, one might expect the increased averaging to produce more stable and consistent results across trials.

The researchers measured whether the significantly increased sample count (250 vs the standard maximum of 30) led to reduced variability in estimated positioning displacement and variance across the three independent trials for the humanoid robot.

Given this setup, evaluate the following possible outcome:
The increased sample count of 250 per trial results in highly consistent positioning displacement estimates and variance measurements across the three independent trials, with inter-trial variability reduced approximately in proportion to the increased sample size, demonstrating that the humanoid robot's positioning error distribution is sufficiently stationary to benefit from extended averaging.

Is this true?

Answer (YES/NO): NO